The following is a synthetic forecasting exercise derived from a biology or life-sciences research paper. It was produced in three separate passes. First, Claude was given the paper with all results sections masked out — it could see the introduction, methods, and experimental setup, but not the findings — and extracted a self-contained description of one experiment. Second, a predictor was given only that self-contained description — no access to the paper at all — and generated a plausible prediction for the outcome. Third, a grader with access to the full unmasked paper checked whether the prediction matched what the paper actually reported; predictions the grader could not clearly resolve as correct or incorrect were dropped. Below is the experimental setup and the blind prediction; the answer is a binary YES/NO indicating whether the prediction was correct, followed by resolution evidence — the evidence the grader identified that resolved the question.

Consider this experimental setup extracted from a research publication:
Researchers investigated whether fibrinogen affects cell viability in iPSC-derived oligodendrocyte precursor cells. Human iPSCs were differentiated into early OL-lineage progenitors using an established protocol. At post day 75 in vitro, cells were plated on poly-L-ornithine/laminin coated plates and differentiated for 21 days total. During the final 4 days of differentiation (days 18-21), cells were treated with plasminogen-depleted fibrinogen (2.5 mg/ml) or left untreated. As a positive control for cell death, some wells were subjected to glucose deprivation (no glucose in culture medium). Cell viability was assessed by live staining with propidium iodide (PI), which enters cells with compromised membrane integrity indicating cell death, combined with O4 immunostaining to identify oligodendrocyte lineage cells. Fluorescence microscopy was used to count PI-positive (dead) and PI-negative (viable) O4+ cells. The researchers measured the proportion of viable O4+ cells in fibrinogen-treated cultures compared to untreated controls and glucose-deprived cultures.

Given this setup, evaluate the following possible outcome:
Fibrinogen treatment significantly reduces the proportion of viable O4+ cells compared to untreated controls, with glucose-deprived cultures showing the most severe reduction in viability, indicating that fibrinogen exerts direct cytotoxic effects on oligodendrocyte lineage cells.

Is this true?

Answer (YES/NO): NO